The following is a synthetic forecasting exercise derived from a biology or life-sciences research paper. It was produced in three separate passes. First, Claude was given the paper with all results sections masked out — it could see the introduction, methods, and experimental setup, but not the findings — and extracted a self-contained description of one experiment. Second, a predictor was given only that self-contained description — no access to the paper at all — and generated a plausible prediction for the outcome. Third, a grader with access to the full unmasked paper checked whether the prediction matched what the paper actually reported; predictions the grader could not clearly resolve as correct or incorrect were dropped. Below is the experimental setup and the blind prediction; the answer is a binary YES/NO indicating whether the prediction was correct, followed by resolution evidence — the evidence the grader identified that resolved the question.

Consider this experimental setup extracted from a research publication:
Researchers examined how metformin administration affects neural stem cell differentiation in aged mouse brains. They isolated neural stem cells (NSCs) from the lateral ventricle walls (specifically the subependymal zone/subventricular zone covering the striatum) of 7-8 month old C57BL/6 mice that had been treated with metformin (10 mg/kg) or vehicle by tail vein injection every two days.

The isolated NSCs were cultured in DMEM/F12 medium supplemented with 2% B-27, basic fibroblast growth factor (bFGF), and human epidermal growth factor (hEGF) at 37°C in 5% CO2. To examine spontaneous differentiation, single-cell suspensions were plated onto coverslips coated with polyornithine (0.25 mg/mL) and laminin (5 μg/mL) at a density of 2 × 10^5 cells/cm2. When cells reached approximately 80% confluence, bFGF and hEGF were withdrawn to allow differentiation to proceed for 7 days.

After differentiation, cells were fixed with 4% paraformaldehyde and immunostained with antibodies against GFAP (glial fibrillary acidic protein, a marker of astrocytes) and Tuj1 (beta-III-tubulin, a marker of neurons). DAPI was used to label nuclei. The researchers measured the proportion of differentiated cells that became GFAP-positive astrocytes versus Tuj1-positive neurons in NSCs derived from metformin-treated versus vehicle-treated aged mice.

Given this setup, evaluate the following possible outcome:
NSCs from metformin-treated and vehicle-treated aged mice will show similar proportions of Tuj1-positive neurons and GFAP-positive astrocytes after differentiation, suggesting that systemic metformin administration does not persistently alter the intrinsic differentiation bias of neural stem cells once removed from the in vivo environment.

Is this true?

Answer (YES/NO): NO